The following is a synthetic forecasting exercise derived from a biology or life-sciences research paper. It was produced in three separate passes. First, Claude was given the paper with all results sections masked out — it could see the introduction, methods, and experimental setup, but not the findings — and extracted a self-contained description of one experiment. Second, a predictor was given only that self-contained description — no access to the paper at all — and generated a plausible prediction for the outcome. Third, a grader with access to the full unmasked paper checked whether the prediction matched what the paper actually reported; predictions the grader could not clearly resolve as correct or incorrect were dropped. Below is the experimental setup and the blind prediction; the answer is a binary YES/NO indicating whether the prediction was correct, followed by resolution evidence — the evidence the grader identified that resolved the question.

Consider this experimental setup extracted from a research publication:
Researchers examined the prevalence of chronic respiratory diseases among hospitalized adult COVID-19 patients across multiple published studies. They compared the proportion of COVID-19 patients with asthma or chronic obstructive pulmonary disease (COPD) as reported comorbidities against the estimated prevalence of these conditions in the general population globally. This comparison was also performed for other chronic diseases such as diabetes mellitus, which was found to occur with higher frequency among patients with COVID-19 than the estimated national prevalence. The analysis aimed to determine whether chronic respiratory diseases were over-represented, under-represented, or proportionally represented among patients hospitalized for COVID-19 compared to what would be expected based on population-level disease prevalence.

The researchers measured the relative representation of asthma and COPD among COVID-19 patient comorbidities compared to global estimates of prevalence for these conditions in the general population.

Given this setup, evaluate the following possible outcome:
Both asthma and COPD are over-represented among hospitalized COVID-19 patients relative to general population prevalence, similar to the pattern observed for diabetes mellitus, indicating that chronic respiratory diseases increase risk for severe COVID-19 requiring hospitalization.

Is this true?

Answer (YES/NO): NO